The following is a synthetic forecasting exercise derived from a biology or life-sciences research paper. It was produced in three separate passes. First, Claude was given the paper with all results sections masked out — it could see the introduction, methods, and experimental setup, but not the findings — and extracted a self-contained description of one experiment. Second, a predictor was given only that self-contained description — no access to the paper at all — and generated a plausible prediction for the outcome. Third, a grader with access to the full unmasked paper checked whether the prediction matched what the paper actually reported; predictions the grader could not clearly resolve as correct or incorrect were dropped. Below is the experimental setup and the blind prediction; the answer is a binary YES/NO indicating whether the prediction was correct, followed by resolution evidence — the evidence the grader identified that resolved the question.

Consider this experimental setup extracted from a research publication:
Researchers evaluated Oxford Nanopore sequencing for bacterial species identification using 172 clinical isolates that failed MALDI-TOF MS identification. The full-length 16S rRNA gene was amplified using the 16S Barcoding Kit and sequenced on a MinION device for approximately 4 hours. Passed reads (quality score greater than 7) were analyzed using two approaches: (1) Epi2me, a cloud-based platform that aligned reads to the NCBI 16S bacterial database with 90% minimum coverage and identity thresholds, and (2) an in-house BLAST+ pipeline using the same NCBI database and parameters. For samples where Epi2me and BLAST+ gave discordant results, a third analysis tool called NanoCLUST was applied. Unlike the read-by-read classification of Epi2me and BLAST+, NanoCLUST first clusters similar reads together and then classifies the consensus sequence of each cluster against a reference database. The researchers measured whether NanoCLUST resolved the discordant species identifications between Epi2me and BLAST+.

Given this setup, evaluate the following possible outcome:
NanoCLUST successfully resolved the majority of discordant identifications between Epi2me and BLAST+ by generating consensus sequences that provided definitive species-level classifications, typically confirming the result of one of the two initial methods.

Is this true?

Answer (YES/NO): YES